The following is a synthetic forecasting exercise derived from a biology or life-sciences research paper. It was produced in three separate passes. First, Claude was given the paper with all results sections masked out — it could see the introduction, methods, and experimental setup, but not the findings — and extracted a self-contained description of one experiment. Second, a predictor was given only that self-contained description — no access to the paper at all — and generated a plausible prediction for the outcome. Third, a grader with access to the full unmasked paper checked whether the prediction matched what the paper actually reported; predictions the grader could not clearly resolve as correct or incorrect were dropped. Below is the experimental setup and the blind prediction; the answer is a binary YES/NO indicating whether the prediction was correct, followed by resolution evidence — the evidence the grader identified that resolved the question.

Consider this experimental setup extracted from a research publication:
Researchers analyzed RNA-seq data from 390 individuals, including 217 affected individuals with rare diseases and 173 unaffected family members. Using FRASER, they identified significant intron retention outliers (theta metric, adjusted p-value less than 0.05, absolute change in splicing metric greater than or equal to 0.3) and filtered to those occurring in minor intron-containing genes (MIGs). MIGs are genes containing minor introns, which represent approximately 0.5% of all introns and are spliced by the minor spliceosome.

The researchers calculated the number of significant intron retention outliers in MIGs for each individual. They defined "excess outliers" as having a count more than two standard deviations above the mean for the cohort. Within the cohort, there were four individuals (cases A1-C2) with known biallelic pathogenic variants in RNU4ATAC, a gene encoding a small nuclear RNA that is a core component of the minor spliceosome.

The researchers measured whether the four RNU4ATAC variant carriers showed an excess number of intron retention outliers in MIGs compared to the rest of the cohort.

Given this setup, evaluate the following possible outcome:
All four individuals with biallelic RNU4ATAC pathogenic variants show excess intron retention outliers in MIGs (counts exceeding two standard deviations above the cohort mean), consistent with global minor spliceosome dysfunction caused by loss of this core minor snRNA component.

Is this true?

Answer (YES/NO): YES